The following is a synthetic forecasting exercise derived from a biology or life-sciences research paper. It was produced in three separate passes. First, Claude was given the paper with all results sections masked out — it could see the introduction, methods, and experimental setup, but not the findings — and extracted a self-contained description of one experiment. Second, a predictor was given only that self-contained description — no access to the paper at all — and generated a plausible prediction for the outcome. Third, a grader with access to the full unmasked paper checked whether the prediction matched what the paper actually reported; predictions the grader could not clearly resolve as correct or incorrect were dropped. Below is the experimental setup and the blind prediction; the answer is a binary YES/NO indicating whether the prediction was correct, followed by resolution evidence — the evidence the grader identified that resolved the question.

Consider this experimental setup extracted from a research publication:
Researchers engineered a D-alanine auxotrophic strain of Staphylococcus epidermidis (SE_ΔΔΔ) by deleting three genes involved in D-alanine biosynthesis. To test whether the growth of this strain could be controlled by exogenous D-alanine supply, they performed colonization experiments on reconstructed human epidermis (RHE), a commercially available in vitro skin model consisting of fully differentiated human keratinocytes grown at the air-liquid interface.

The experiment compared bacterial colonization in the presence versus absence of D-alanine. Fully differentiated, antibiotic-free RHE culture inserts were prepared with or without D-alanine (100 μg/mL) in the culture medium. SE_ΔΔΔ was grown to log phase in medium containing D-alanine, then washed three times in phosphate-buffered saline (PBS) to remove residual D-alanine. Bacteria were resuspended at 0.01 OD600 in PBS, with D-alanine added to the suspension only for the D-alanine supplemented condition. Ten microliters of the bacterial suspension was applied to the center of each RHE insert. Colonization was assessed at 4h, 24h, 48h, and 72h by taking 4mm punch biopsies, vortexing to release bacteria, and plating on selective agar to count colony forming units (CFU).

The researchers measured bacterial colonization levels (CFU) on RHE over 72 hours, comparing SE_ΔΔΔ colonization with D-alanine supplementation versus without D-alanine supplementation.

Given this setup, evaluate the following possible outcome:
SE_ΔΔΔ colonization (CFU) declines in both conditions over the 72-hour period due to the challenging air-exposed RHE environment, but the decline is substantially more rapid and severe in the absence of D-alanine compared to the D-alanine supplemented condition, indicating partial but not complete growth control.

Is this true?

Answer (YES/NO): NO